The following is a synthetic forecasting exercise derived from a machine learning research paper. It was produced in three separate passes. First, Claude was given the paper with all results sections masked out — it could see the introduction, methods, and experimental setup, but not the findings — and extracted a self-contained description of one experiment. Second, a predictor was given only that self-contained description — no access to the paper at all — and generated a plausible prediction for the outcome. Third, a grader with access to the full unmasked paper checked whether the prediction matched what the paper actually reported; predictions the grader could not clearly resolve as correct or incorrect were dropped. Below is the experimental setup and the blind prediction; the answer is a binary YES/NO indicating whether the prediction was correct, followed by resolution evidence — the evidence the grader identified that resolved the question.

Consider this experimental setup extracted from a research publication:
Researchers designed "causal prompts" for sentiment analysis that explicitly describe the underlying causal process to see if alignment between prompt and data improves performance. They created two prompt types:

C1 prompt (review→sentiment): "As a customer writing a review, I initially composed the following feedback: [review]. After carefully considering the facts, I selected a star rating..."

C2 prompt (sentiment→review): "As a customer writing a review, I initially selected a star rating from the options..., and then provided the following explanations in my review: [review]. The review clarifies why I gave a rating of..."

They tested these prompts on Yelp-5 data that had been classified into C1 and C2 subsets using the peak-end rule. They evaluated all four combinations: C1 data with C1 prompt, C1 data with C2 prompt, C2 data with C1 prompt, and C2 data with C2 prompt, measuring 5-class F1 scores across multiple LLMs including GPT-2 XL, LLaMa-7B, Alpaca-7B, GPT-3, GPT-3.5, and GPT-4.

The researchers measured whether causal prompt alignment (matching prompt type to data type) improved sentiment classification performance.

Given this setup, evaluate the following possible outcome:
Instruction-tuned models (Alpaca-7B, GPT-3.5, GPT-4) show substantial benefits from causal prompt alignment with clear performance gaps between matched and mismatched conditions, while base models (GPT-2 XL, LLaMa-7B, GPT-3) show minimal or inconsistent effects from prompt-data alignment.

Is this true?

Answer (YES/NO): NO